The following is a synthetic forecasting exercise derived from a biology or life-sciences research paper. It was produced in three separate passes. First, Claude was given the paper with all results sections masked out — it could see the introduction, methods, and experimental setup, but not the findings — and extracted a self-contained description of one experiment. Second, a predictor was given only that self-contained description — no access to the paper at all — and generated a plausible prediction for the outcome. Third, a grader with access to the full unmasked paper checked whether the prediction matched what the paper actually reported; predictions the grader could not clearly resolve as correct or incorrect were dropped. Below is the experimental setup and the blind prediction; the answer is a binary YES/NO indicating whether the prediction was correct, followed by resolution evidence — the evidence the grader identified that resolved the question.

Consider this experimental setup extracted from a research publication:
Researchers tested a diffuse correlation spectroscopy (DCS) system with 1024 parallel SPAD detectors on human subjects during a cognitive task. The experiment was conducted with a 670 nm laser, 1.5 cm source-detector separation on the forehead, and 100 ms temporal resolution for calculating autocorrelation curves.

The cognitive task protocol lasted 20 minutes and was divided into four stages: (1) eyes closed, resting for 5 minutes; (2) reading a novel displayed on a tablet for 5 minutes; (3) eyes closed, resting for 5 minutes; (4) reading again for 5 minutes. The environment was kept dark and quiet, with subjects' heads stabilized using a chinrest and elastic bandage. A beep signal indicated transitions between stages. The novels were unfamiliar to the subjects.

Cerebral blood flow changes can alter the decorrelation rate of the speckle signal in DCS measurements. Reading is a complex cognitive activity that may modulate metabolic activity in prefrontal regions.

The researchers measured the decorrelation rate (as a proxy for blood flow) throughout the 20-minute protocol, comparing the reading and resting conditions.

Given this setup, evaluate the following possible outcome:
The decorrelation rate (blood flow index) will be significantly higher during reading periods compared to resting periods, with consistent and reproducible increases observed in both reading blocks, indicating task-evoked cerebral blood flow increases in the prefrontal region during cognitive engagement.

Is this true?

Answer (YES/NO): NO